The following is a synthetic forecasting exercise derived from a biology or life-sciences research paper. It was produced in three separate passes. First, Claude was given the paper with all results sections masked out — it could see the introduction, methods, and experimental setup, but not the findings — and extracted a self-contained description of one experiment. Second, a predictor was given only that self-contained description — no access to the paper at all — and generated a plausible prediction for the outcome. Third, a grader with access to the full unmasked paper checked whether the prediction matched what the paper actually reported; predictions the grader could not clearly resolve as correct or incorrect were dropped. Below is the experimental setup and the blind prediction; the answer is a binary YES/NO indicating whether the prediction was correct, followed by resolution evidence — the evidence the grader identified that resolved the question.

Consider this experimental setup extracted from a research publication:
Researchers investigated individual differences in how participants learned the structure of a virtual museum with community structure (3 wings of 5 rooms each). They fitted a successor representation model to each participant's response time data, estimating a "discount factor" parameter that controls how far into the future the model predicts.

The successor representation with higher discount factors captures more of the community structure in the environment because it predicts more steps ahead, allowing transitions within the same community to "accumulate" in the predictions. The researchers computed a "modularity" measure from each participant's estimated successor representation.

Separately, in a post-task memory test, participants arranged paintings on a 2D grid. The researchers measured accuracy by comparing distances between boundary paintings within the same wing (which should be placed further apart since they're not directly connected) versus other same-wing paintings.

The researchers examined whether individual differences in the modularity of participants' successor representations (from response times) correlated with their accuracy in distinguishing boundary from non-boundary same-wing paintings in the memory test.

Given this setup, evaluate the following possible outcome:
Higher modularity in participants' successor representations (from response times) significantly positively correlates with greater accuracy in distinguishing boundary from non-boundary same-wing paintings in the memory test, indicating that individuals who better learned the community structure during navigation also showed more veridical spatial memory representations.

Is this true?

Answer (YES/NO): YES